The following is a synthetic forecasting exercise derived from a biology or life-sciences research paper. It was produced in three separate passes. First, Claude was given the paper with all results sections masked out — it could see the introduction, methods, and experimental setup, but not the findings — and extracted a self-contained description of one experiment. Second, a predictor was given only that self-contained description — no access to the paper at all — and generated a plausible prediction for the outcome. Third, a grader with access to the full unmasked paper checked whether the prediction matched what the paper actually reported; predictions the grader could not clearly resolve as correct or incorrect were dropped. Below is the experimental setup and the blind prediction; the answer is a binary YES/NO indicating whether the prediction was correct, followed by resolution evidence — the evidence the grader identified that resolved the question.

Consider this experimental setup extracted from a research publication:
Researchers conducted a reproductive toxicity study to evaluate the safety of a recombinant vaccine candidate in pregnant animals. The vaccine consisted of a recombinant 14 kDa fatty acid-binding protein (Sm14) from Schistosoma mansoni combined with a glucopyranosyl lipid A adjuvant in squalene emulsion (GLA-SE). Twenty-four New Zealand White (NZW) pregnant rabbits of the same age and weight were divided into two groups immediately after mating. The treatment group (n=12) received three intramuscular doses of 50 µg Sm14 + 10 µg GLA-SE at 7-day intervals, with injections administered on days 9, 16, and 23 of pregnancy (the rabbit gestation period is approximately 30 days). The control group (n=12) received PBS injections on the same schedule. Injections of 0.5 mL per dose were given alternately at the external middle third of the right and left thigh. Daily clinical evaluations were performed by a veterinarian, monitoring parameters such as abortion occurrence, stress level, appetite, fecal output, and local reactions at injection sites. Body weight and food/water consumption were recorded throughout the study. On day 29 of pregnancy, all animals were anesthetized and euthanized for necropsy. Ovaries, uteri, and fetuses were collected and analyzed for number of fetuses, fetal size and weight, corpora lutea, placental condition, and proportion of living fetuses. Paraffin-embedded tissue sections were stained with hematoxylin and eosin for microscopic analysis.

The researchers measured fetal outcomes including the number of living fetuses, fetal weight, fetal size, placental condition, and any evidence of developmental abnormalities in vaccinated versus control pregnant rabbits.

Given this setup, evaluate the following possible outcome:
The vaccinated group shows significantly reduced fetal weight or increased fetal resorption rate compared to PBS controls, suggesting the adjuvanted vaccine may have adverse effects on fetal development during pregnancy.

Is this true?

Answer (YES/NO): NO